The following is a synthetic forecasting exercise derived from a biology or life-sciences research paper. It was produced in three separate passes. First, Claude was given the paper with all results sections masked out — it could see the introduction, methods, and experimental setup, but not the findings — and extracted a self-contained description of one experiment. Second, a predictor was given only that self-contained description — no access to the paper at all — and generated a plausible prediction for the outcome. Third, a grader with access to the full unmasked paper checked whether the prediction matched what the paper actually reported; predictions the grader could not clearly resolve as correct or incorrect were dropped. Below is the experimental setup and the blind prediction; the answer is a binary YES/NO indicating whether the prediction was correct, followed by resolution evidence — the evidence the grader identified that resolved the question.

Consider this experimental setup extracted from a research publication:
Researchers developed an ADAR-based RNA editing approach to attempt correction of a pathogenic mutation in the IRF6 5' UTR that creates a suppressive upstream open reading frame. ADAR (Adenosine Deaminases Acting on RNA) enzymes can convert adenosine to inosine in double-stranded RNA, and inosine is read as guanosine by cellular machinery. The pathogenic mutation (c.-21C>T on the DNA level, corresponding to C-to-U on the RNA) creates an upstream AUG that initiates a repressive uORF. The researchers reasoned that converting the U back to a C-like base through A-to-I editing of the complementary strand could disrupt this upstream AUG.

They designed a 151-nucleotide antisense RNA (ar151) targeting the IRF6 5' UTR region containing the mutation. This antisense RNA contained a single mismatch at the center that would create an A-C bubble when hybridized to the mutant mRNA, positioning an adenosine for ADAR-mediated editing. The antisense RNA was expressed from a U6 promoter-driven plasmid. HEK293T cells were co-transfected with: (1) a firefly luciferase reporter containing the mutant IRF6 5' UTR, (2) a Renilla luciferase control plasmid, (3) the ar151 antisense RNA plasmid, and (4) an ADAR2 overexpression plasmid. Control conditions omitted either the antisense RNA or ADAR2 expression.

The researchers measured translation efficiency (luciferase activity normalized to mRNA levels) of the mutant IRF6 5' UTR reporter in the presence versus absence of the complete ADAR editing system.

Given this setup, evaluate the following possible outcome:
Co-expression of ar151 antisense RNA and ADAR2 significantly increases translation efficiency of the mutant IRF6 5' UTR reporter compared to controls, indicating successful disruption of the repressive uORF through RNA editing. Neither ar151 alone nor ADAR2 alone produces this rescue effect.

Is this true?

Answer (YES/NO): YES